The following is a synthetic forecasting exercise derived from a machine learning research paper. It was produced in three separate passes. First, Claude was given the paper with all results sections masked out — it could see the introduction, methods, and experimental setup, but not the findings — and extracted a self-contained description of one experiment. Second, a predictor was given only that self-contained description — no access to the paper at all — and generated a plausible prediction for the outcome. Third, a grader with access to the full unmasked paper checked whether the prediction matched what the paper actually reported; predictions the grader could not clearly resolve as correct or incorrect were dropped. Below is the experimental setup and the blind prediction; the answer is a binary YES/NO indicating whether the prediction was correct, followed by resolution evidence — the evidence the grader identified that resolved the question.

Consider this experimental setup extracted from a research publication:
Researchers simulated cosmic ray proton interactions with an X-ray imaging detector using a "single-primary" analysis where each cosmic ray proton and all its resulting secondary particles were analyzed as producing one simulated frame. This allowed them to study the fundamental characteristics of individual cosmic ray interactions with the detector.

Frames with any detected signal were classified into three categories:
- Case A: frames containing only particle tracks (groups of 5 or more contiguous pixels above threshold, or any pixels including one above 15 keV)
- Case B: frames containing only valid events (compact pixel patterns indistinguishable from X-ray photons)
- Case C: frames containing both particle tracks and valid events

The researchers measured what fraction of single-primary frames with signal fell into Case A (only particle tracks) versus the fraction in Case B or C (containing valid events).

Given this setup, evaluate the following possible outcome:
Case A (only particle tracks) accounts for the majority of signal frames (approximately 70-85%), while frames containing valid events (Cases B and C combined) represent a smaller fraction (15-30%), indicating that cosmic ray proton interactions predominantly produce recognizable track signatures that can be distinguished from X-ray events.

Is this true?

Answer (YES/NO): NO